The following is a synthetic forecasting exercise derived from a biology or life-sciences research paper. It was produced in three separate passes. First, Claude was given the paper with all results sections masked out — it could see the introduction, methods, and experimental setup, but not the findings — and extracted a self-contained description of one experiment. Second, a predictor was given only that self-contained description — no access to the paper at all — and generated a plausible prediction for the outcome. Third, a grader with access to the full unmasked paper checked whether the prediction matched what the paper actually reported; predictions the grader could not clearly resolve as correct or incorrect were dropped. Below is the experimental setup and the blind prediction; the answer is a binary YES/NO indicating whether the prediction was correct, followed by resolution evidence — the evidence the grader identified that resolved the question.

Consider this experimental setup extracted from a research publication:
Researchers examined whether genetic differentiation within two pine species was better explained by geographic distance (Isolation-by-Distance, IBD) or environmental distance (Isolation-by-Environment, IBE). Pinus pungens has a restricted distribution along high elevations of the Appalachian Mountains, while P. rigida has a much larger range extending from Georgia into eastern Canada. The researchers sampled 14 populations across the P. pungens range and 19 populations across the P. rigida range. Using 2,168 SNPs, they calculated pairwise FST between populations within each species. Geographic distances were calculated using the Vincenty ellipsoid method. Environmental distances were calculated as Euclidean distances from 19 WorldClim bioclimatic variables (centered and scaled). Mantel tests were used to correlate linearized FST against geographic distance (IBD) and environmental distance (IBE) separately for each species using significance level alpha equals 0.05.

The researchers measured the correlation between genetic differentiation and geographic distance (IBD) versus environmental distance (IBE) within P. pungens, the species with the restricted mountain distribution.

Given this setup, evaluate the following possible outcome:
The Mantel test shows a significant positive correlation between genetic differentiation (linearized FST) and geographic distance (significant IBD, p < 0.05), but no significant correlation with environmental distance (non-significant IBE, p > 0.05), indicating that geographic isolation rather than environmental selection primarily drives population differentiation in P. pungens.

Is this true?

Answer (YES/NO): NO